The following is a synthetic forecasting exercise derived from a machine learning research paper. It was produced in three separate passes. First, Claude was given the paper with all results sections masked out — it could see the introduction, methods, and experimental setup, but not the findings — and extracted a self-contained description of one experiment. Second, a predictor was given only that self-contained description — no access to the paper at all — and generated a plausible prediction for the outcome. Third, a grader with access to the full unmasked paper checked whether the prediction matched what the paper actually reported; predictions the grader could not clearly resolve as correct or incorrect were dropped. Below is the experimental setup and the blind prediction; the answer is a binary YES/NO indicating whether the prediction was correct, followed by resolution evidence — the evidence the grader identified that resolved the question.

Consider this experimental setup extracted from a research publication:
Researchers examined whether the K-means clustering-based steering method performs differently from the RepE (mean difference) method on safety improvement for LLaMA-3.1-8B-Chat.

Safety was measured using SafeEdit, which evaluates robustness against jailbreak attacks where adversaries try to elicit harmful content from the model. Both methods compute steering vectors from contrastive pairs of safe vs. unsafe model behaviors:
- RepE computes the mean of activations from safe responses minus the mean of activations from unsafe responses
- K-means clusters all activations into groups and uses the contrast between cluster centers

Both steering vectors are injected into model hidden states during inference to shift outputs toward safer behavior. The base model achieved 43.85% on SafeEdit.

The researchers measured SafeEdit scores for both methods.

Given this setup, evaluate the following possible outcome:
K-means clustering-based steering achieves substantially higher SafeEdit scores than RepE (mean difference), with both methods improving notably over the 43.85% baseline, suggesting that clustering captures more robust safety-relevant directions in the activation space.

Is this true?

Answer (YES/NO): NO